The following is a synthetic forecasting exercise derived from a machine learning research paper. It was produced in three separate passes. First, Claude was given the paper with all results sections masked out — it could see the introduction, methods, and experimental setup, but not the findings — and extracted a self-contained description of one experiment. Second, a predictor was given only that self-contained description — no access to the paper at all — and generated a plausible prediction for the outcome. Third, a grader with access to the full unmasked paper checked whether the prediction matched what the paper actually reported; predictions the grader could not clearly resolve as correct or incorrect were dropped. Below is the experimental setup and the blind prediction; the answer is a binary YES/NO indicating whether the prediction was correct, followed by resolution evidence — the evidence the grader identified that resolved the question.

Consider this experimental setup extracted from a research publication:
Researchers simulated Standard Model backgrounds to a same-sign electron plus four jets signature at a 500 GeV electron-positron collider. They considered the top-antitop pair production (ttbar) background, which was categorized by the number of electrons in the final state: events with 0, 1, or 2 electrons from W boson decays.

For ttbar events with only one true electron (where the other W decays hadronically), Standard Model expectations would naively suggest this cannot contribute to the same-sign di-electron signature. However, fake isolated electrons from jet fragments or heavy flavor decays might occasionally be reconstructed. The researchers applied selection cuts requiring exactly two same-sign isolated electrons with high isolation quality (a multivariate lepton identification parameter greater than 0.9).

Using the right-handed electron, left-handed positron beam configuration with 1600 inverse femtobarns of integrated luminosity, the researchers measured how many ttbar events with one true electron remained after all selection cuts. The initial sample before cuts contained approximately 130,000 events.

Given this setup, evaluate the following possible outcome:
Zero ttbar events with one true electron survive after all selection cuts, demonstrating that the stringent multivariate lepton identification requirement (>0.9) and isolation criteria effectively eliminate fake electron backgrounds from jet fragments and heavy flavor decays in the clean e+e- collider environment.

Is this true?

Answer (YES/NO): NO